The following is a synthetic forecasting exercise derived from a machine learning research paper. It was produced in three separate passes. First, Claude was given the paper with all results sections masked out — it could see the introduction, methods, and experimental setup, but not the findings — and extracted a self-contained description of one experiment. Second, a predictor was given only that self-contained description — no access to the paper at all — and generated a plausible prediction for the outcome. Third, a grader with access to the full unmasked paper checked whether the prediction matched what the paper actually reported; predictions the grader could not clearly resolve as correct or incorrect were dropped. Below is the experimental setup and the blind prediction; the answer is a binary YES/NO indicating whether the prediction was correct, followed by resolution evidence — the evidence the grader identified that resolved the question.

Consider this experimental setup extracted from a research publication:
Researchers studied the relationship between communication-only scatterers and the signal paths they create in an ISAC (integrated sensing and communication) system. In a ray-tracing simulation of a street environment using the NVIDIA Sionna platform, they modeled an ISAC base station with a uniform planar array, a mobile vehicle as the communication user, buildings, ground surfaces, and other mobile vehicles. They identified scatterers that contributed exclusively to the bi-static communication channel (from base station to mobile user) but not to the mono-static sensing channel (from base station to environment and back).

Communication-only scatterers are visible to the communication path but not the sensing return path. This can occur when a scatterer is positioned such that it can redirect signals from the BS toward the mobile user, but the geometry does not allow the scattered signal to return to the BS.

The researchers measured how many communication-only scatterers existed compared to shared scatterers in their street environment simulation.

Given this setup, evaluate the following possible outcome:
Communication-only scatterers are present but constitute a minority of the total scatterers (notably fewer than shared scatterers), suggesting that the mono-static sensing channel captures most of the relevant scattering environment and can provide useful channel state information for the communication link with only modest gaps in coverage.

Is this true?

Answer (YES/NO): YES